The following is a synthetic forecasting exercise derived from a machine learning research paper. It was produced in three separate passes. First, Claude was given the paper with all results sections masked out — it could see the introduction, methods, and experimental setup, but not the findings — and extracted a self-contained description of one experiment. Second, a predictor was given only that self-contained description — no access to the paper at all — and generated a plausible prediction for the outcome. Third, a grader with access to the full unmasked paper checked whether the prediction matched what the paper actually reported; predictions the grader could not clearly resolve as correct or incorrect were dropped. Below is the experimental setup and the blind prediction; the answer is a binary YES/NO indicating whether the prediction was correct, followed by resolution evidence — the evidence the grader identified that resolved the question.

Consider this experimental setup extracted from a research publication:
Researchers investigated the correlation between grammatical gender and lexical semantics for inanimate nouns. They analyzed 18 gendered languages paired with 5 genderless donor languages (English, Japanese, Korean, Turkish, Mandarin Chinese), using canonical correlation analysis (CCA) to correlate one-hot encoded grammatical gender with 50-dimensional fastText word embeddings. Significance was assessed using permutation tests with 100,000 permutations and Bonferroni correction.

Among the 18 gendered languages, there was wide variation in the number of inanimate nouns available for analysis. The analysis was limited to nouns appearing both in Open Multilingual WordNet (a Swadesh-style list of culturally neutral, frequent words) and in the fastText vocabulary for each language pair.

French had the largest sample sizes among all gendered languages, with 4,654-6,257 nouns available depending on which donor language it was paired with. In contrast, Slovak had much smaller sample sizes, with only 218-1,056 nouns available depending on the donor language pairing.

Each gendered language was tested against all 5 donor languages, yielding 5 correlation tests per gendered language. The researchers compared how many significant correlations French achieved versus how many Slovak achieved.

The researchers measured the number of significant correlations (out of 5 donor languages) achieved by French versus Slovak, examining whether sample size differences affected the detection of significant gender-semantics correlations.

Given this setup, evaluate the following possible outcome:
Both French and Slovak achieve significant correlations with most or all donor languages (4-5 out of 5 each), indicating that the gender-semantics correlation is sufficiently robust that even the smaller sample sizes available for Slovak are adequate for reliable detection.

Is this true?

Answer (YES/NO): NO